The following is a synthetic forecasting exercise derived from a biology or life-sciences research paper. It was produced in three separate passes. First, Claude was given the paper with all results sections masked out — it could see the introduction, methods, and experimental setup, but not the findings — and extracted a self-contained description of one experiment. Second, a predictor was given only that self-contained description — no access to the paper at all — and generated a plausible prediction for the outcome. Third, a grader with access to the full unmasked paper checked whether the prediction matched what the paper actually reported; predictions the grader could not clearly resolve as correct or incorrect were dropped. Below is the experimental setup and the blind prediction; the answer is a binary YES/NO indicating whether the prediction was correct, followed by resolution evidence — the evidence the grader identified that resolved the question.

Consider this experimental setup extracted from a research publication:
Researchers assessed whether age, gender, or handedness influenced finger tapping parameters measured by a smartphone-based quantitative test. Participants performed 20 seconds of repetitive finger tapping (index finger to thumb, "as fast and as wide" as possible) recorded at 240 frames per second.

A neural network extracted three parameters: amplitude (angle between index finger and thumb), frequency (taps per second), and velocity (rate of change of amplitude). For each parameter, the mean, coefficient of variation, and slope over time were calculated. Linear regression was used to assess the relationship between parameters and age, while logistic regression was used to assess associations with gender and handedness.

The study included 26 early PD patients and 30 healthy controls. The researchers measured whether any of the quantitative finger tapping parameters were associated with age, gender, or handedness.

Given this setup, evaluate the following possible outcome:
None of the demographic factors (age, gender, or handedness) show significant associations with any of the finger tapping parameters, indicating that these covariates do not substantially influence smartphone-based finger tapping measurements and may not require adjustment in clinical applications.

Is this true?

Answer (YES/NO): YES